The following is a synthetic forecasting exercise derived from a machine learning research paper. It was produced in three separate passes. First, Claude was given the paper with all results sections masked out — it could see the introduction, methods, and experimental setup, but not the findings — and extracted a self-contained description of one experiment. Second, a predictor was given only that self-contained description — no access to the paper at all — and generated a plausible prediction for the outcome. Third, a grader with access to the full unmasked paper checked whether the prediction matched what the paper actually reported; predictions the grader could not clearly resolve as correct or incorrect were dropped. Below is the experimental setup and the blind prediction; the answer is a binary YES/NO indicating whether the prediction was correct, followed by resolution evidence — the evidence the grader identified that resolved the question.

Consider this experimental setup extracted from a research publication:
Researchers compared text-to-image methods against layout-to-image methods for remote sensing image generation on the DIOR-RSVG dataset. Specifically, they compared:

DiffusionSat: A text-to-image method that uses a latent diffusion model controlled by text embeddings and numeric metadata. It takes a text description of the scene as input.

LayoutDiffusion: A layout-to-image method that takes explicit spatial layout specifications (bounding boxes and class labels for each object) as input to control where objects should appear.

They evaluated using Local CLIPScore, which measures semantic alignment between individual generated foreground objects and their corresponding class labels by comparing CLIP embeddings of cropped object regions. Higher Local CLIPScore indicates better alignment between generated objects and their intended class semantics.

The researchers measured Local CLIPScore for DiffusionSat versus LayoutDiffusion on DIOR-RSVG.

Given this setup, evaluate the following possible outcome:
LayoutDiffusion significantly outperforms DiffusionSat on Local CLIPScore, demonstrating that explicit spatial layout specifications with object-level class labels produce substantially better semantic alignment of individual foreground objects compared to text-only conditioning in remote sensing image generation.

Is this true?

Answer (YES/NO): NO